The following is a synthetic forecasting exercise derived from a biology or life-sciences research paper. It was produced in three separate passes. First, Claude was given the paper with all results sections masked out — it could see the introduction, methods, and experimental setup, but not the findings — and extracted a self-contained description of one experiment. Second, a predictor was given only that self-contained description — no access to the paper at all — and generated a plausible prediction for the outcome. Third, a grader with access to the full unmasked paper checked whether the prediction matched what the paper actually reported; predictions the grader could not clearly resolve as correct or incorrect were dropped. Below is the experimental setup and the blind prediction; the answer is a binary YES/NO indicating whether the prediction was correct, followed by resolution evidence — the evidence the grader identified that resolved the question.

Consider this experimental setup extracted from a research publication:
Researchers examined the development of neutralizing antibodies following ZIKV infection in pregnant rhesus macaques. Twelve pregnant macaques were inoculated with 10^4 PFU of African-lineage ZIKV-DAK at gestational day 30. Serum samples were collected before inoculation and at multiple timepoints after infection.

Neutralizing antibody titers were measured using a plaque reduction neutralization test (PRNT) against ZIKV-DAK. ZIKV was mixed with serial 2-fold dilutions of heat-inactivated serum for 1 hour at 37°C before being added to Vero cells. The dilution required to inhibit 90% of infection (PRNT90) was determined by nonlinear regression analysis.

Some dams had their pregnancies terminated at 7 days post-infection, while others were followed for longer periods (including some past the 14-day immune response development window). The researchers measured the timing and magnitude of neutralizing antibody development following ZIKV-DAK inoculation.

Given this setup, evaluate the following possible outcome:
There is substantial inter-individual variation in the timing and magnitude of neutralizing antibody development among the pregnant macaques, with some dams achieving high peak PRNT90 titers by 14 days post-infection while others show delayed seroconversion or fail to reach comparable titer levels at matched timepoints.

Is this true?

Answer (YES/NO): NO